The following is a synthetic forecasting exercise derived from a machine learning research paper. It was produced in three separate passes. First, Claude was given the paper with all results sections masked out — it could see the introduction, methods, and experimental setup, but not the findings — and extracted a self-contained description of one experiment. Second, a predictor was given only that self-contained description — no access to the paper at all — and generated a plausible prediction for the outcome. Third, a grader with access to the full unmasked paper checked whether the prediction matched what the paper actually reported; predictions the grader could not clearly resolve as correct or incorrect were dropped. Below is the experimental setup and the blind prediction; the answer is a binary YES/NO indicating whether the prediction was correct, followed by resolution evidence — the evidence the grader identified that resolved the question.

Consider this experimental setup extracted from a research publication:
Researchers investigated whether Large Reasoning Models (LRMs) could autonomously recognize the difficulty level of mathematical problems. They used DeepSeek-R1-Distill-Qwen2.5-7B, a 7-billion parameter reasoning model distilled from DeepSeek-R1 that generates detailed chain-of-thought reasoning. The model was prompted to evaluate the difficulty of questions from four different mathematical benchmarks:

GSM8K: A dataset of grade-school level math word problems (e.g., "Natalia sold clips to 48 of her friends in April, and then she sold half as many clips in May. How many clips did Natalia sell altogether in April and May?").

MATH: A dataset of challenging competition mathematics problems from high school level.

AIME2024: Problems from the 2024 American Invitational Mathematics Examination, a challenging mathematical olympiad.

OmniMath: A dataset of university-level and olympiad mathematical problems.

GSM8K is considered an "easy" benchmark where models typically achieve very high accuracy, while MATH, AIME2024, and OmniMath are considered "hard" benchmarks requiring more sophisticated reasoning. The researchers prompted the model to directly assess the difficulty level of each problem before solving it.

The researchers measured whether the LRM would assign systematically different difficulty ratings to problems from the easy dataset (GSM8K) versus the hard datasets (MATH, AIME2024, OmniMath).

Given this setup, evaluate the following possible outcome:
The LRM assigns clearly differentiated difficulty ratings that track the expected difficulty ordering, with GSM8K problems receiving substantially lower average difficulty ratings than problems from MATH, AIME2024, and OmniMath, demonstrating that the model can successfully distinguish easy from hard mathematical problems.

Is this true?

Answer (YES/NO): NO